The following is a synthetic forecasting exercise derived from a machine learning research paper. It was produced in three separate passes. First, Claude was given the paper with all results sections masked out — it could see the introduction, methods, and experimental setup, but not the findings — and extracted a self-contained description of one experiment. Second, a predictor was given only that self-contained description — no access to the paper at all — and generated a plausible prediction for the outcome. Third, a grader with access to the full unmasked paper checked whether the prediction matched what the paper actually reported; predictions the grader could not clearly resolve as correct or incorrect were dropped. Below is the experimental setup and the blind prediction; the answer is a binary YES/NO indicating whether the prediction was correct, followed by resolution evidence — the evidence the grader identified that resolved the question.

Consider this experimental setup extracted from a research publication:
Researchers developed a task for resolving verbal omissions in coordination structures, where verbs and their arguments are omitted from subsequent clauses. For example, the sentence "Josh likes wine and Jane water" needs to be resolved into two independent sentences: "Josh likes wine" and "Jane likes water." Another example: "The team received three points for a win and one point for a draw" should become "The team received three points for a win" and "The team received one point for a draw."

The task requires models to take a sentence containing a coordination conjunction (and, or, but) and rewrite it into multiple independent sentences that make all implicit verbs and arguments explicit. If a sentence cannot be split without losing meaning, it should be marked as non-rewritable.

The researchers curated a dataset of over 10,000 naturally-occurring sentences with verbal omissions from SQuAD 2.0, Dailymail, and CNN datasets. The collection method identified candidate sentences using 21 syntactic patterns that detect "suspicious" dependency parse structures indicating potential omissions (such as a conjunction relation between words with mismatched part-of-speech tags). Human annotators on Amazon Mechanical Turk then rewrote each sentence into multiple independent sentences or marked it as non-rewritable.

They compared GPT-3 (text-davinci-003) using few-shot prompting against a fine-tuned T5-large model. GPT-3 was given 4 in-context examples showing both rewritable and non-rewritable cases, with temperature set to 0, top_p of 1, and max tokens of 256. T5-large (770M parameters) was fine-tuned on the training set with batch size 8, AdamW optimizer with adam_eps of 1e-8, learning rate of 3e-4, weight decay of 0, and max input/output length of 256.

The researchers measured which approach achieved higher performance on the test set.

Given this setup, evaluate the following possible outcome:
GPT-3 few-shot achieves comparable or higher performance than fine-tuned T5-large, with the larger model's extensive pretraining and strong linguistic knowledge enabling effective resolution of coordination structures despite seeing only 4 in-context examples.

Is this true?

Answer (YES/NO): NO